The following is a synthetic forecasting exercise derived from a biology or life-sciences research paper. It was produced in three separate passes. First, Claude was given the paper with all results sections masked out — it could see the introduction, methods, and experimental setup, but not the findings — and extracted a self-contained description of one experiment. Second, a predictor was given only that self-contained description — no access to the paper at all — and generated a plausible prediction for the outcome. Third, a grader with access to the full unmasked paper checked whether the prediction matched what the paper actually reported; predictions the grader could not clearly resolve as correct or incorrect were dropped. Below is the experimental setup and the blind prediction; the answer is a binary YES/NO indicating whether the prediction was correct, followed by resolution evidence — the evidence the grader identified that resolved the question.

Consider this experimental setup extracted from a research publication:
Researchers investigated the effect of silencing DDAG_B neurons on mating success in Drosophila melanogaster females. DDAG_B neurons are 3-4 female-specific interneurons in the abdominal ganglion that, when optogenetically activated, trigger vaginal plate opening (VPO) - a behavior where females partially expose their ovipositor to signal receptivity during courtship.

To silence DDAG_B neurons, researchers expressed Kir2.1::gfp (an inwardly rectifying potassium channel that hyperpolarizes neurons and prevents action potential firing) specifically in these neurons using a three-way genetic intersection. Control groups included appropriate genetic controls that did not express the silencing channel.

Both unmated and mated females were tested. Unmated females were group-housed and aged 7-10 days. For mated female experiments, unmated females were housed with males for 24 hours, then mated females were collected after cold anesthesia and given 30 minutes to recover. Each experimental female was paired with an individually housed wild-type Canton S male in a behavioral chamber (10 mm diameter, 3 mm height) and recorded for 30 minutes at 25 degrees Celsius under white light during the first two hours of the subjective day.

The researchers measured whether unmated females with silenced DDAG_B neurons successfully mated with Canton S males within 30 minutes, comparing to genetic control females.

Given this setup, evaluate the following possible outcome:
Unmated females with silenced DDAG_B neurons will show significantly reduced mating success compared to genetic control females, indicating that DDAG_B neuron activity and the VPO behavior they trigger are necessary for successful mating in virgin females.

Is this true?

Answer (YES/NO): NO